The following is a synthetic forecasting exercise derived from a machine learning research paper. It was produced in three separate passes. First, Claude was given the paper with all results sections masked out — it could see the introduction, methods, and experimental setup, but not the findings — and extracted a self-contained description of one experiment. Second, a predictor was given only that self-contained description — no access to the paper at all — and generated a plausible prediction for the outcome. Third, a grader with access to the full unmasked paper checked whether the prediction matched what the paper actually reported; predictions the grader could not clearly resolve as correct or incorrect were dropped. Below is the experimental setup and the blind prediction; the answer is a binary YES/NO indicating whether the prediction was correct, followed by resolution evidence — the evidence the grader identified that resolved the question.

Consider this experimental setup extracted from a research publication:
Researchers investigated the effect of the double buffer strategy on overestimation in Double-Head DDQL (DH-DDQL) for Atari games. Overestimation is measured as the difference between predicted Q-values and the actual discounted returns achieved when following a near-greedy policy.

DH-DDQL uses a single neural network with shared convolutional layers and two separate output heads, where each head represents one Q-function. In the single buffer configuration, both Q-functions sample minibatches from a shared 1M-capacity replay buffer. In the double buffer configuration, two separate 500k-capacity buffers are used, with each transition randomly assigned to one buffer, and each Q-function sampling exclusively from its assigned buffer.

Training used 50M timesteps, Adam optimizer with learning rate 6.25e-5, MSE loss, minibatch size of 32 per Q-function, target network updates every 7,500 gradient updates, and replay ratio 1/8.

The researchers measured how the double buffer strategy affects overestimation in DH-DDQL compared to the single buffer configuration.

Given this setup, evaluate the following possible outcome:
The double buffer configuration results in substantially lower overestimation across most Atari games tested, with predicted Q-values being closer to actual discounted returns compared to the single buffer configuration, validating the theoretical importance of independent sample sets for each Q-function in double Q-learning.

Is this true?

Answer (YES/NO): NO